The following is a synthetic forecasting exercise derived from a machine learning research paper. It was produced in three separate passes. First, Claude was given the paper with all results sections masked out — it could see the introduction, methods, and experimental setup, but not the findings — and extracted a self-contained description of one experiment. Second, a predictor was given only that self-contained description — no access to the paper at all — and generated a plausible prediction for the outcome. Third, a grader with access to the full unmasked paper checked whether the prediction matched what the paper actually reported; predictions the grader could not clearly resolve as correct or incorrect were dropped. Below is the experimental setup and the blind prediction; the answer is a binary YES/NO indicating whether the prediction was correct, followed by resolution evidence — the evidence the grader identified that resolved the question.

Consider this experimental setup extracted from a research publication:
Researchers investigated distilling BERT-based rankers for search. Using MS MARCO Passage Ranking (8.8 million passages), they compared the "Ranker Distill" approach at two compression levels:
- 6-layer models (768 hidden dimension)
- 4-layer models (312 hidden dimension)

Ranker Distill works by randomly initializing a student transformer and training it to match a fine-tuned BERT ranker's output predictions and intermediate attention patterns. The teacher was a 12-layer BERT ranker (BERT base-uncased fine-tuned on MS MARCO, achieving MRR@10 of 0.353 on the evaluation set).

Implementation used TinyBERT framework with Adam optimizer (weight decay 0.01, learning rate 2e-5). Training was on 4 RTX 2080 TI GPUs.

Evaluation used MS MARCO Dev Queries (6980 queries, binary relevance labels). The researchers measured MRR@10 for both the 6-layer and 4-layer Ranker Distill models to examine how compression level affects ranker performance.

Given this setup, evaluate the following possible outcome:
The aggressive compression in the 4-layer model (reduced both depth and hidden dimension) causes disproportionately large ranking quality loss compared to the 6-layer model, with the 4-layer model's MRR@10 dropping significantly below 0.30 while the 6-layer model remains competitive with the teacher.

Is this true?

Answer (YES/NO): NO